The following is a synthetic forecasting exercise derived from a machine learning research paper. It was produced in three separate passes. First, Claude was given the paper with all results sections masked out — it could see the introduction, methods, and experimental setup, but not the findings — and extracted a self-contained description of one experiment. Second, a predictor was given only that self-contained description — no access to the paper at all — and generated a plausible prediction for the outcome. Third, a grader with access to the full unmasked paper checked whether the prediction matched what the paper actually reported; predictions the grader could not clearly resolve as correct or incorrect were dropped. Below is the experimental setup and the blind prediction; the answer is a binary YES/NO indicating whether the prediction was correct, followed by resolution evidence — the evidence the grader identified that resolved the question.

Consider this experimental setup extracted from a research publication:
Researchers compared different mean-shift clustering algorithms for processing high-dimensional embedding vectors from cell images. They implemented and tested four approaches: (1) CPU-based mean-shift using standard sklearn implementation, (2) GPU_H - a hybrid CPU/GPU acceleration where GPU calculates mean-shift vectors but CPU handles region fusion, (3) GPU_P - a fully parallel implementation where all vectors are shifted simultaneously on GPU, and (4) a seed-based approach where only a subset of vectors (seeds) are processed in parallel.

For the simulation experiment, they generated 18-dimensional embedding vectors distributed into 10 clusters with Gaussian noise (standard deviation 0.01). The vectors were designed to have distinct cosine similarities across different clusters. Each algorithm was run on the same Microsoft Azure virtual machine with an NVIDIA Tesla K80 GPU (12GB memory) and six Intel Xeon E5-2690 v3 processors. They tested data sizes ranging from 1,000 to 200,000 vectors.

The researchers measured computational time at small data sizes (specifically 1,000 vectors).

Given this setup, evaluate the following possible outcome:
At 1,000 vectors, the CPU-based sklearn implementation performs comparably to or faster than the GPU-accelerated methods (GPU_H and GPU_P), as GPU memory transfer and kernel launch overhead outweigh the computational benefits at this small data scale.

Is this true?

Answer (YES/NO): YES